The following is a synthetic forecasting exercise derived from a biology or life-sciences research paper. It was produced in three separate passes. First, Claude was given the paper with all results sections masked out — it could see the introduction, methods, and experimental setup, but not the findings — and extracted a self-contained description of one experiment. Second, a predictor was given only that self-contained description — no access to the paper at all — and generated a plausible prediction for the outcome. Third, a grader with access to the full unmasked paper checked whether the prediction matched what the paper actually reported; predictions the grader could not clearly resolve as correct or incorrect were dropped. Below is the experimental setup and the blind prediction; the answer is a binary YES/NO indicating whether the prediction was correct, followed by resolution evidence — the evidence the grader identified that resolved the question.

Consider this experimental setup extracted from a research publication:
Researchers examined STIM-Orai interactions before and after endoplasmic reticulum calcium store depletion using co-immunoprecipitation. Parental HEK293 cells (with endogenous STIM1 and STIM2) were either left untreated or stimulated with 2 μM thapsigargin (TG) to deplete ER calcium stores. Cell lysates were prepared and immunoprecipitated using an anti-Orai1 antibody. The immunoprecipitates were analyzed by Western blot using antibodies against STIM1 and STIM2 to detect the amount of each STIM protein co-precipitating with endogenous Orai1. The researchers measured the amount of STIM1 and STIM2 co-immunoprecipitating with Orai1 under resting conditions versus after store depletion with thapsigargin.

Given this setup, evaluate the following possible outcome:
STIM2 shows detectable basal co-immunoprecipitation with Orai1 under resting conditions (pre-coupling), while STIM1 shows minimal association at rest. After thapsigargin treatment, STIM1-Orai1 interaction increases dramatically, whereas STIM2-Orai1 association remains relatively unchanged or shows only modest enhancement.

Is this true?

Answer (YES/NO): NO